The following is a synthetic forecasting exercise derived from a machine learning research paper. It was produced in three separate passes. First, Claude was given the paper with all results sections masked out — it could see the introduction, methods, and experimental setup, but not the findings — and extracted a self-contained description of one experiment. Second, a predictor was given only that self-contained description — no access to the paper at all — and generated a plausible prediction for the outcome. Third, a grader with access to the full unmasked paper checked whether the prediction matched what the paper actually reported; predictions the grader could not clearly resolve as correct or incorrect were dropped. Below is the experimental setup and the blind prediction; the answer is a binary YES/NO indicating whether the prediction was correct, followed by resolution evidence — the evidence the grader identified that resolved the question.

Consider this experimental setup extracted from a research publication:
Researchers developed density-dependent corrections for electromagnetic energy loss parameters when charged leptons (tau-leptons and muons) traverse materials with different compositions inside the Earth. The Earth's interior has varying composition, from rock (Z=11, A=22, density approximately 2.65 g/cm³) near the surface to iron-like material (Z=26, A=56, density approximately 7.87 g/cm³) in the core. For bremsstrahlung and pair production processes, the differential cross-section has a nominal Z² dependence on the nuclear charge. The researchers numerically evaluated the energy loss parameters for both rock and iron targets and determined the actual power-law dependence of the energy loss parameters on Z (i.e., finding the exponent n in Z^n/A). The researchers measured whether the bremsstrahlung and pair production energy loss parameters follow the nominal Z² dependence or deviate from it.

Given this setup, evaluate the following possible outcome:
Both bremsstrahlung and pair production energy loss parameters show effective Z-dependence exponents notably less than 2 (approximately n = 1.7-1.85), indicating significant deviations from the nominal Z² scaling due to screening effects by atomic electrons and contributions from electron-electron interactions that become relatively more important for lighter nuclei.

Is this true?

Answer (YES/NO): NO